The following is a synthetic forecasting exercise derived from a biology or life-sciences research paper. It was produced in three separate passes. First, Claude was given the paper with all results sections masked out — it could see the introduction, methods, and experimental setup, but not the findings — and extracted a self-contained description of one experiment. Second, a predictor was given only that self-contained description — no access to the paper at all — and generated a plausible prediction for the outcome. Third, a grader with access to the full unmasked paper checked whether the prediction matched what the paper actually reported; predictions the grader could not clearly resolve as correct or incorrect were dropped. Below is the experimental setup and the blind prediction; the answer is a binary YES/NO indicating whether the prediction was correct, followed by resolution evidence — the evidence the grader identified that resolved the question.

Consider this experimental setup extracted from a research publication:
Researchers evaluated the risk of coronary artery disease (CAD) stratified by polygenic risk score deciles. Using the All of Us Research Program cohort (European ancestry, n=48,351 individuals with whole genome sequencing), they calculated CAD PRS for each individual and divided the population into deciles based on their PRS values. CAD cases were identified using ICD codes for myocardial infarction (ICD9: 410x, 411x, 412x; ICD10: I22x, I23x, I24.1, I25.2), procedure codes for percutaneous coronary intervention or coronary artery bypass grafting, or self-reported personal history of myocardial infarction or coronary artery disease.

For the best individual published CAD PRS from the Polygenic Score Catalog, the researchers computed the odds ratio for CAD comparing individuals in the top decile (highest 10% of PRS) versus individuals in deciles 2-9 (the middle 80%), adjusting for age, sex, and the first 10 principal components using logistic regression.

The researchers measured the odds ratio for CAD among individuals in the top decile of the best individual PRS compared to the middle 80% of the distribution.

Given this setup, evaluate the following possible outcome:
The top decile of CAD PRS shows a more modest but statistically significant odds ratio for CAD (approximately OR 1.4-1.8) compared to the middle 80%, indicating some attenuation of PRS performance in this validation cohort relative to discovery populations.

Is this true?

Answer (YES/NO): NO